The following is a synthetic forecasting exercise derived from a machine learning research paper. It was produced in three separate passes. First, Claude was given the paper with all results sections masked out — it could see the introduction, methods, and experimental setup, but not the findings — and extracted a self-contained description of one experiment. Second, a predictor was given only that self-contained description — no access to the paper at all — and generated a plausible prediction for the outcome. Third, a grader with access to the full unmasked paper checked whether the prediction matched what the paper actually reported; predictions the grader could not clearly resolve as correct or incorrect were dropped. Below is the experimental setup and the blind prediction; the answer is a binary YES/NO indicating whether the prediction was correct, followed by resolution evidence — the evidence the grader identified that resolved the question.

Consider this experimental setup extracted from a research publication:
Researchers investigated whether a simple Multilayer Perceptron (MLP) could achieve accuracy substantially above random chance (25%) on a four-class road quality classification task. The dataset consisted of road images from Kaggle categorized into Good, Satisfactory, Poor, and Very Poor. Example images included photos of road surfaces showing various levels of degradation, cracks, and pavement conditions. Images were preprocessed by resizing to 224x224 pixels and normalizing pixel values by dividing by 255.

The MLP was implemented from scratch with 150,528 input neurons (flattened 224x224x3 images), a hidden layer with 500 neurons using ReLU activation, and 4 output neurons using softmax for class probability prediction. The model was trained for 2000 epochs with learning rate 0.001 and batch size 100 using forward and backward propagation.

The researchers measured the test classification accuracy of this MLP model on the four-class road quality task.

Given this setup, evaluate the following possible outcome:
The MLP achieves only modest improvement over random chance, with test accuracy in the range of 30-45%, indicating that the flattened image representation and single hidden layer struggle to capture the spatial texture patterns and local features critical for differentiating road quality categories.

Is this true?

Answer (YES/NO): YES